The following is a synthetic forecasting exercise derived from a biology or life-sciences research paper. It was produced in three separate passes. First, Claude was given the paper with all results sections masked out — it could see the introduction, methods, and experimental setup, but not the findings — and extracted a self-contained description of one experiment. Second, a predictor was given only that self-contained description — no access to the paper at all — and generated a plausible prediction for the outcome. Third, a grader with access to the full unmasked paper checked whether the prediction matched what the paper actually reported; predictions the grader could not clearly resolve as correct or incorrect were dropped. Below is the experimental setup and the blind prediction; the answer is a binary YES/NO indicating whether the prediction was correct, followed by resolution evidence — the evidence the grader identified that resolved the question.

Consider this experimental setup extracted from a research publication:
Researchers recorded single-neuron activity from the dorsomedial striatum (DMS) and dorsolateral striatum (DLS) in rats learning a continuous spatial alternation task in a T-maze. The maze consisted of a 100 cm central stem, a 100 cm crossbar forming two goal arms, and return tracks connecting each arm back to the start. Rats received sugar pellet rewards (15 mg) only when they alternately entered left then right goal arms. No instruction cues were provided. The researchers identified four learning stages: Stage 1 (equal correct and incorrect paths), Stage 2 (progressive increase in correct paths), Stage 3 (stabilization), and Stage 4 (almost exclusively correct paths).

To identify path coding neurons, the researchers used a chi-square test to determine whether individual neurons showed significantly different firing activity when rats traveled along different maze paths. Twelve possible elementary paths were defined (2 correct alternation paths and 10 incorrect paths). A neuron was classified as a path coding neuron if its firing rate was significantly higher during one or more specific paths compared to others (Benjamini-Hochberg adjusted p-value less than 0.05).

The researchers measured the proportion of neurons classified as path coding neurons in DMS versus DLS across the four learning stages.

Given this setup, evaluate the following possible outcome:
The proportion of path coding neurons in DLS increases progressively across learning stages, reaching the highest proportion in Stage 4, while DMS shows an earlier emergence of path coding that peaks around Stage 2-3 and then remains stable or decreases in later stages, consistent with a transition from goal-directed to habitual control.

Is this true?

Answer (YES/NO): NO